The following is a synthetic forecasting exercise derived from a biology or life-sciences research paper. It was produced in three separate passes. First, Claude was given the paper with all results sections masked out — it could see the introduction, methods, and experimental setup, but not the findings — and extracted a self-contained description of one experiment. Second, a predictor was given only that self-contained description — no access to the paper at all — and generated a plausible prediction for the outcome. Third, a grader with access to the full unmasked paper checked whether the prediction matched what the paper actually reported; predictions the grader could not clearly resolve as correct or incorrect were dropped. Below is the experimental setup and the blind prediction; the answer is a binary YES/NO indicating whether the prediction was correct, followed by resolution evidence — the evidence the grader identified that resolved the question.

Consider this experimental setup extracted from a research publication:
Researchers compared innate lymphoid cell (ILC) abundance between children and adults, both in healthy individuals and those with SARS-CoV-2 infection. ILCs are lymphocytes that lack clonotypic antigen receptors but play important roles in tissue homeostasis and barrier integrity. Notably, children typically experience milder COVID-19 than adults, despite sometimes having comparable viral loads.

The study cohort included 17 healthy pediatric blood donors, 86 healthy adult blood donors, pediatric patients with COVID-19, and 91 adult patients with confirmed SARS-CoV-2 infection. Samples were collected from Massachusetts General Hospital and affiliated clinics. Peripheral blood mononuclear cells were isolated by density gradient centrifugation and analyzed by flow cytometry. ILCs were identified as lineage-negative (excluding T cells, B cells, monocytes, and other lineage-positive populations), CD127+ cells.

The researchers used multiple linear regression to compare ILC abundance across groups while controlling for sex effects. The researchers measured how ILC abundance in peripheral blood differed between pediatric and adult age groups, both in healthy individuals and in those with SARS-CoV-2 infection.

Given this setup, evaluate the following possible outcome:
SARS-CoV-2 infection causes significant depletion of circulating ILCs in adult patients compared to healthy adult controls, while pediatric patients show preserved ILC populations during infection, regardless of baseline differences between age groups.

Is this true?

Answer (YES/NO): NO